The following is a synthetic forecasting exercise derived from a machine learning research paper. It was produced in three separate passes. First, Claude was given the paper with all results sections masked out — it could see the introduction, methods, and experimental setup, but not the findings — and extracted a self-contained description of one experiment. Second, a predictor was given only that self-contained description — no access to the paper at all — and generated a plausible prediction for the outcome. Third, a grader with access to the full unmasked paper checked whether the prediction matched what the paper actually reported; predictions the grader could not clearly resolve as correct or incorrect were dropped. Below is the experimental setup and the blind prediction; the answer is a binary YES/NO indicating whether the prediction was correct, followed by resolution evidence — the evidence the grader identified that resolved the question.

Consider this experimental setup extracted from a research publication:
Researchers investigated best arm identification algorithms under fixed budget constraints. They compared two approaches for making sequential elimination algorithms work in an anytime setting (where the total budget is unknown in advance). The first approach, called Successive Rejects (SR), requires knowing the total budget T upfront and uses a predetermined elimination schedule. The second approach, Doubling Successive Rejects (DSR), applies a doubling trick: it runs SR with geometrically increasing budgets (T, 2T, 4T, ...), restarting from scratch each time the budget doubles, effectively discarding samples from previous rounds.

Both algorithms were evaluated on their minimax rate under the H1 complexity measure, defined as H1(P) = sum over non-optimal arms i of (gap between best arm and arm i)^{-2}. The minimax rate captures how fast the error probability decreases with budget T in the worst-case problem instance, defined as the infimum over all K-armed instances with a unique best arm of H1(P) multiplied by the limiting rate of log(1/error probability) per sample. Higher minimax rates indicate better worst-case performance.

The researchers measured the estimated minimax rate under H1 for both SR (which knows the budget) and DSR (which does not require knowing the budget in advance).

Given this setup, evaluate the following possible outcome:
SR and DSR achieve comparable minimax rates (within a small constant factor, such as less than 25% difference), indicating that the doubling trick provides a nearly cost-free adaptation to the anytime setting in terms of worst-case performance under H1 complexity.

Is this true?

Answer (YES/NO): NO